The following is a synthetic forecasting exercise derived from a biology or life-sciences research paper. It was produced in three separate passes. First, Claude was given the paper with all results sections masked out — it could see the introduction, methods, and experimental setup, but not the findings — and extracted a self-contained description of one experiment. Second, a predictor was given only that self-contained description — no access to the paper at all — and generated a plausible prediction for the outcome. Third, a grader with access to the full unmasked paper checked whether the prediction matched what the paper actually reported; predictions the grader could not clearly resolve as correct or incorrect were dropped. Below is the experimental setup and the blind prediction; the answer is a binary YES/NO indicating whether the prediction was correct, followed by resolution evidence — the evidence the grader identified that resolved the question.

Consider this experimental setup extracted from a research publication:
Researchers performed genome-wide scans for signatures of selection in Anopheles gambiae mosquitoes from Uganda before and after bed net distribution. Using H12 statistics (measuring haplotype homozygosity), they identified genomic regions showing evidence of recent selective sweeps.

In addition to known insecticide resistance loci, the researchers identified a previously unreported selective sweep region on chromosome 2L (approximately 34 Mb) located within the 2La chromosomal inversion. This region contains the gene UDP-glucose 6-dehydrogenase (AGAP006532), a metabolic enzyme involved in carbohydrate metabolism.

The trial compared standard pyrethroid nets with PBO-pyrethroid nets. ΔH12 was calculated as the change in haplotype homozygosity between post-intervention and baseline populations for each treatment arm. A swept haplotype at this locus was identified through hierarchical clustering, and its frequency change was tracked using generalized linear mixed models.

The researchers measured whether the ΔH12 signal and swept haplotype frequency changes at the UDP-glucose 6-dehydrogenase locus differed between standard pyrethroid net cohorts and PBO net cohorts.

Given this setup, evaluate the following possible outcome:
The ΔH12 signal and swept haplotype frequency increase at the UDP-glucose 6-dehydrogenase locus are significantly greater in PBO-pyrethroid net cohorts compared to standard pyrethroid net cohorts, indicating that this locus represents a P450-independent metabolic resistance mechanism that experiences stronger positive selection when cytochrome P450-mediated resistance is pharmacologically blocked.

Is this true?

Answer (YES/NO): YES